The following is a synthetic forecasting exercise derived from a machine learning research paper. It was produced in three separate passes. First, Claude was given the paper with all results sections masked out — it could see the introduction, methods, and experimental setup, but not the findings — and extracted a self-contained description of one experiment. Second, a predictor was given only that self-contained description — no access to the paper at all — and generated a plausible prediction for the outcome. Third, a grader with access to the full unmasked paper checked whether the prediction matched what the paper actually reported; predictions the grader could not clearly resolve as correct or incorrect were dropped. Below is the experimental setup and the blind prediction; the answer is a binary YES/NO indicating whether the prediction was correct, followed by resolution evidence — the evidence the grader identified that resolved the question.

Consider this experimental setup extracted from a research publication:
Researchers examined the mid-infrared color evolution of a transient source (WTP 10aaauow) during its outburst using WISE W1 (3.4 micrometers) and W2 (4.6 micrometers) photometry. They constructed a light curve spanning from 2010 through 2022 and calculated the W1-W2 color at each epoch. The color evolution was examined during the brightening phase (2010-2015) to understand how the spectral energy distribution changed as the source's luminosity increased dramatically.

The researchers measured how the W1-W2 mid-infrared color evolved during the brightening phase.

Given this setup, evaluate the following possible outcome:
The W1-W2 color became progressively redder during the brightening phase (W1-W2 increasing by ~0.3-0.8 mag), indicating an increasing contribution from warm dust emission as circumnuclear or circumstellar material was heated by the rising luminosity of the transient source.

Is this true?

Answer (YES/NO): NO